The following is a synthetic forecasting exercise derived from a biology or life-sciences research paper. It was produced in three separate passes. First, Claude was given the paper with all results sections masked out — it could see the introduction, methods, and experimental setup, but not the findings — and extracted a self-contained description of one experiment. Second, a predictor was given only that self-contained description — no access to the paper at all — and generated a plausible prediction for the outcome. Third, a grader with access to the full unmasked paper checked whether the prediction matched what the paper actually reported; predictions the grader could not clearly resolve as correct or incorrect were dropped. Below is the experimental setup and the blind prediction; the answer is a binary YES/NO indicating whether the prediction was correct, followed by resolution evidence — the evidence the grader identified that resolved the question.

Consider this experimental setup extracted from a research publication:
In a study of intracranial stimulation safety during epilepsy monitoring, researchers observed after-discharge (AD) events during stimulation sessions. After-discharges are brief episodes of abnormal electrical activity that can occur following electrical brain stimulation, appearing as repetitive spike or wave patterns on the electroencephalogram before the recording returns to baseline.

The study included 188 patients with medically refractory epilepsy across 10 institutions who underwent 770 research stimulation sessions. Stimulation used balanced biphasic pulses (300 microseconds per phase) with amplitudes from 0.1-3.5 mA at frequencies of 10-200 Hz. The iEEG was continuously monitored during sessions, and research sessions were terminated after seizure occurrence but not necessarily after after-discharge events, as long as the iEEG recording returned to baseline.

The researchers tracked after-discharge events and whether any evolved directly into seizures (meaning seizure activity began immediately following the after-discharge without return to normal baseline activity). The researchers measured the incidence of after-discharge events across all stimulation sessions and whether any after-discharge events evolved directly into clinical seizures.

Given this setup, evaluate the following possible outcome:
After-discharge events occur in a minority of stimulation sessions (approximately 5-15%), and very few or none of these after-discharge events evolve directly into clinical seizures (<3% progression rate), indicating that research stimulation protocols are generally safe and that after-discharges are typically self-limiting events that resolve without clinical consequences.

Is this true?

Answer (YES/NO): YES